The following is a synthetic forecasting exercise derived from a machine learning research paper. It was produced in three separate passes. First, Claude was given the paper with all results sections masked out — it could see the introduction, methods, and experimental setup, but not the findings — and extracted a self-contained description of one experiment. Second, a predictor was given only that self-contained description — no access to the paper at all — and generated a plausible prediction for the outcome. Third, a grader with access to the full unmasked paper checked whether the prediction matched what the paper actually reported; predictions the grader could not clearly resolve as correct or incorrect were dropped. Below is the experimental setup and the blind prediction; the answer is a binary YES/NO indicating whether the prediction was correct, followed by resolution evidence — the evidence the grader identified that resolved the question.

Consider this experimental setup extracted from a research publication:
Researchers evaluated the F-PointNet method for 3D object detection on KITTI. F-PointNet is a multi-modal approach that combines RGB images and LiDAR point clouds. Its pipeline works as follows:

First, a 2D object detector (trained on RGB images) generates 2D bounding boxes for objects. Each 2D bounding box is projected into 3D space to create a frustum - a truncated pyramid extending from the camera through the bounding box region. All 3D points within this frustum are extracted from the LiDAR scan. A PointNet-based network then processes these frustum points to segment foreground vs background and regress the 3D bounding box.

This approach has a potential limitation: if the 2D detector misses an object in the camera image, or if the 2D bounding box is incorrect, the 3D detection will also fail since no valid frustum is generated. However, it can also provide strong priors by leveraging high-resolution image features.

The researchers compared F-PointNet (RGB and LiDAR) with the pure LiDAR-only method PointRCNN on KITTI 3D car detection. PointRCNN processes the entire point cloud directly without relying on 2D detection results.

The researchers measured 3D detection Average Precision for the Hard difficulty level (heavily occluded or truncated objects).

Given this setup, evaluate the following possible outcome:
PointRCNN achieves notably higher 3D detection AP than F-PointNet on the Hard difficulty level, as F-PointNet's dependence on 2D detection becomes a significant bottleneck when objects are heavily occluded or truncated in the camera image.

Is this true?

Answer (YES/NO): YES